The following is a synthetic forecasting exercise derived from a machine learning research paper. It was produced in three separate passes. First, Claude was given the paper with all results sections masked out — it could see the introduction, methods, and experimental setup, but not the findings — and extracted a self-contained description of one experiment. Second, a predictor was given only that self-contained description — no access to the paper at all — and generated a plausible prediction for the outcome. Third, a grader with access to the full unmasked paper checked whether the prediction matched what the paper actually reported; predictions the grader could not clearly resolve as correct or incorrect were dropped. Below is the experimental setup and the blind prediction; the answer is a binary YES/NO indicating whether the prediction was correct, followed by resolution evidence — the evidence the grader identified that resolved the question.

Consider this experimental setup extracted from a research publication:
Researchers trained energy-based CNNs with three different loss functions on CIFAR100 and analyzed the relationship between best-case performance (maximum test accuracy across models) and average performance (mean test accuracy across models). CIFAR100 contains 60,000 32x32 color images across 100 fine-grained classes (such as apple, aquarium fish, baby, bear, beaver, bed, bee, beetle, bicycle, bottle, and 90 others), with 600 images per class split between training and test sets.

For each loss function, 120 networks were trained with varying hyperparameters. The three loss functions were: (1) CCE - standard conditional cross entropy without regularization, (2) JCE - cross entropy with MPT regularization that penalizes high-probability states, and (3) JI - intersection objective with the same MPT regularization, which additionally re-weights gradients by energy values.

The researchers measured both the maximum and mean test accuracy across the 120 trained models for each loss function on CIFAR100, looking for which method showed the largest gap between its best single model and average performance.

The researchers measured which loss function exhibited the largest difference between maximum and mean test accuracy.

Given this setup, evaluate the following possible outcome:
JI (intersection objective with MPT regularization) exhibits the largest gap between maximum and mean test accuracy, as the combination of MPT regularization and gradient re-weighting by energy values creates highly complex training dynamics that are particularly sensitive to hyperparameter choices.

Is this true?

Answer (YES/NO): YES